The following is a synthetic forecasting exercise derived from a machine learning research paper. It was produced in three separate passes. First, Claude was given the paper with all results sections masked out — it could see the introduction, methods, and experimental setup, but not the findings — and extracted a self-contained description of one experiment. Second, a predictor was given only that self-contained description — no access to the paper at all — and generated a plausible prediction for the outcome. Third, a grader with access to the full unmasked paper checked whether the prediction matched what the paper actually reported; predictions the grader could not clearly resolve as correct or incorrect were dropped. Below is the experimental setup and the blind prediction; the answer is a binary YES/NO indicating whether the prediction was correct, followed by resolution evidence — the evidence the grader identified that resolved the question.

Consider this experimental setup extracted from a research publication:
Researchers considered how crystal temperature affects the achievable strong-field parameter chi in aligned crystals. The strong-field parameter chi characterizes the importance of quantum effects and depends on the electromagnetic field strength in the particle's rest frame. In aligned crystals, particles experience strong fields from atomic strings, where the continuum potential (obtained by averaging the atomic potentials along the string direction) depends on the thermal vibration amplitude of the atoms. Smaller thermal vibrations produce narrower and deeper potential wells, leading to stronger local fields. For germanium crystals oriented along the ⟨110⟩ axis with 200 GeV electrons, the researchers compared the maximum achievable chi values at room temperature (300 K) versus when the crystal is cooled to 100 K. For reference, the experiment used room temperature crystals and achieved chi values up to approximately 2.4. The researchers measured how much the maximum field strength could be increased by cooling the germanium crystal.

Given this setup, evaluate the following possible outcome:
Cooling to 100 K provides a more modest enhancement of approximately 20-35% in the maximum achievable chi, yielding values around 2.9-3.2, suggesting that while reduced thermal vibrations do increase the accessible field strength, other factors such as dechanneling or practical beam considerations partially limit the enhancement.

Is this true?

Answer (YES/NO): NO